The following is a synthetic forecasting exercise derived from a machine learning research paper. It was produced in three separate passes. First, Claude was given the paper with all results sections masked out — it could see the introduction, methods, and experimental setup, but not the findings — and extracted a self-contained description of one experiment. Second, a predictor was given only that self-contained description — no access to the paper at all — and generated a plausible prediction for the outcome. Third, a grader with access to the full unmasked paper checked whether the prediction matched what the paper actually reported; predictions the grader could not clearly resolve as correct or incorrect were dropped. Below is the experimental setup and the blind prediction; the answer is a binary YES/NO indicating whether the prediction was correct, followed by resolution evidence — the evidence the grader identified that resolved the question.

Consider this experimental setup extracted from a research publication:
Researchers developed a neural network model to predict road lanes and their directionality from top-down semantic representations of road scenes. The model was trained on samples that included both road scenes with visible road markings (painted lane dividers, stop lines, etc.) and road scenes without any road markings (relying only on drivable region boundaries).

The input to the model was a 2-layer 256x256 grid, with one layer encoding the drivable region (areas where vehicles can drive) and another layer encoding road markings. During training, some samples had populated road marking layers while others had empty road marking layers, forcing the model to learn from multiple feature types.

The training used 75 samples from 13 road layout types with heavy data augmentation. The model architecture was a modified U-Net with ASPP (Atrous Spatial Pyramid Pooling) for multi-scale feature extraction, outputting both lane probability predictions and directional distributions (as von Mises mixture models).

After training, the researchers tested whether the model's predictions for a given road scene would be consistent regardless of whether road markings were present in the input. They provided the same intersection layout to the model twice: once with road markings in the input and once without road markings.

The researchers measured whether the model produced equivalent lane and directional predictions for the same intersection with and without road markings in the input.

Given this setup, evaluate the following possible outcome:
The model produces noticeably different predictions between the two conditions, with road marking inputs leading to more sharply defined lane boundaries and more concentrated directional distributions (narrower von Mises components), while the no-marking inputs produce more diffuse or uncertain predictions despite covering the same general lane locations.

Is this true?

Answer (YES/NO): NO